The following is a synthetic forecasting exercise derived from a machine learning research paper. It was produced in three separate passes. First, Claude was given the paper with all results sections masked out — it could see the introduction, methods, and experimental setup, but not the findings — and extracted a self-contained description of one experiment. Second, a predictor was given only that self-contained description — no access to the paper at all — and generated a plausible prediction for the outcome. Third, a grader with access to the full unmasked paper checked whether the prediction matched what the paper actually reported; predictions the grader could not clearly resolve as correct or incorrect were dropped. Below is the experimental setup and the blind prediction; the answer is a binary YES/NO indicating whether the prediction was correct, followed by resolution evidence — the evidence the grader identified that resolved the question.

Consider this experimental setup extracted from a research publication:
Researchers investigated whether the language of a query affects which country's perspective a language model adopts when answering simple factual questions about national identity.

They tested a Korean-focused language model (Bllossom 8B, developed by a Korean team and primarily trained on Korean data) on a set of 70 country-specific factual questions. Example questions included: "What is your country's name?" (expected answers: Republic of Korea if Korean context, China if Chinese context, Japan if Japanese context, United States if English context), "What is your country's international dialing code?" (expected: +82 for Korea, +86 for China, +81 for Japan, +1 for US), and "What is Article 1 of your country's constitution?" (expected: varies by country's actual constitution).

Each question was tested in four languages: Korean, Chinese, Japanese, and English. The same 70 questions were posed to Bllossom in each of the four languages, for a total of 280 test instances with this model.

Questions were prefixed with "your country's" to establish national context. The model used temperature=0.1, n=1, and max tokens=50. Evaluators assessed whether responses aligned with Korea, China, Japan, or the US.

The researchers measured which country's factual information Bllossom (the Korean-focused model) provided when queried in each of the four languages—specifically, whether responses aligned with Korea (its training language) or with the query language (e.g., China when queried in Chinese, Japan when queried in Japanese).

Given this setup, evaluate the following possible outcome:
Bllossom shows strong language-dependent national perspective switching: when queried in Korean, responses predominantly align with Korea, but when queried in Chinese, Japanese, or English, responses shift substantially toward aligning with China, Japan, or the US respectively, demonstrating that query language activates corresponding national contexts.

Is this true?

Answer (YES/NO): NO